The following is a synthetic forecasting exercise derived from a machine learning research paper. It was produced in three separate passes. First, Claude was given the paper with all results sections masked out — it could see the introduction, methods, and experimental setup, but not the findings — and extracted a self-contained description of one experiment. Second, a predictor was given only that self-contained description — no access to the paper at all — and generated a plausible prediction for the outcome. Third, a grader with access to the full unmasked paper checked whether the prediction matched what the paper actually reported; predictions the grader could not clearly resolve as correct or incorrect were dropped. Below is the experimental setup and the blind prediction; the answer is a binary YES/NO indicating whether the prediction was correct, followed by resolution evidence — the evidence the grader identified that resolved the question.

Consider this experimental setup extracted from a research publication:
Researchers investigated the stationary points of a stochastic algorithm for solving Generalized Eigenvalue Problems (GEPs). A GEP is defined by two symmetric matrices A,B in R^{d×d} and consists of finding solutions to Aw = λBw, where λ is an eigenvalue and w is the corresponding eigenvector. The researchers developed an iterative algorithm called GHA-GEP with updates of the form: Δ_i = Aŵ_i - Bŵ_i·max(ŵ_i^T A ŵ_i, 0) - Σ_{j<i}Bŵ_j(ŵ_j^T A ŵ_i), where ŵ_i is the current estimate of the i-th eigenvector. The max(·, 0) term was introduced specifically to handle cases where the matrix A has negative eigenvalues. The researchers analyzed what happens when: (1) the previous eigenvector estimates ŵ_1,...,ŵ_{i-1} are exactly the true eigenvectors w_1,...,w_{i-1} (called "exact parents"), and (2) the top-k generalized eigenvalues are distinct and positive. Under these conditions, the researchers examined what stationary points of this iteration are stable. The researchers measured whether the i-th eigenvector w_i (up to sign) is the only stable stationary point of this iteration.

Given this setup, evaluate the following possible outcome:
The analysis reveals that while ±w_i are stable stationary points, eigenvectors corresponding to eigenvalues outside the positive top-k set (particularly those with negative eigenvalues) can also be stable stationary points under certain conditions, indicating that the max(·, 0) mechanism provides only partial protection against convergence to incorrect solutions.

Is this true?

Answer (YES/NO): NO